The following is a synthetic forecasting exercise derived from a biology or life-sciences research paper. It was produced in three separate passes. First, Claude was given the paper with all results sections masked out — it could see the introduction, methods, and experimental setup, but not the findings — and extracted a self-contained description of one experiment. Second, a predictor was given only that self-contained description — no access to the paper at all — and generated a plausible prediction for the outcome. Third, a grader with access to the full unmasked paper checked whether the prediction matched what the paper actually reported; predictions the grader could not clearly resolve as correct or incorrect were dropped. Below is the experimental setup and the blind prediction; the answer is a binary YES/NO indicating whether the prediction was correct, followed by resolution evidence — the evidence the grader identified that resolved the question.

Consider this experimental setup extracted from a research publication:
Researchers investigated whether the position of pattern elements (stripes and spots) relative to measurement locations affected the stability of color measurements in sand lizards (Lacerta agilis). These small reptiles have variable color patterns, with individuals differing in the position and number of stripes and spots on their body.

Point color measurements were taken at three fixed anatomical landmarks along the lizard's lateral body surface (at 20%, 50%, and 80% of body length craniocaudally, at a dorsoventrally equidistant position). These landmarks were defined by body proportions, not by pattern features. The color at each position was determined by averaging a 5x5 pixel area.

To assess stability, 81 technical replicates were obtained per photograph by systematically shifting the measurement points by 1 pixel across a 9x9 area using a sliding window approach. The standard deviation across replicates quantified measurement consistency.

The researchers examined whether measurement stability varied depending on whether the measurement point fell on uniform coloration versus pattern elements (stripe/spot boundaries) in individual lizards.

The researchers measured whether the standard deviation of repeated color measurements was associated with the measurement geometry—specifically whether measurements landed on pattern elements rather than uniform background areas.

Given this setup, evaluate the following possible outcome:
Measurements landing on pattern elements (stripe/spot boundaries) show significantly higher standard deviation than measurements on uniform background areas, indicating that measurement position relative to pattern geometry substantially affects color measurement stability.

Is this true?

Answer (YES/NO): YES